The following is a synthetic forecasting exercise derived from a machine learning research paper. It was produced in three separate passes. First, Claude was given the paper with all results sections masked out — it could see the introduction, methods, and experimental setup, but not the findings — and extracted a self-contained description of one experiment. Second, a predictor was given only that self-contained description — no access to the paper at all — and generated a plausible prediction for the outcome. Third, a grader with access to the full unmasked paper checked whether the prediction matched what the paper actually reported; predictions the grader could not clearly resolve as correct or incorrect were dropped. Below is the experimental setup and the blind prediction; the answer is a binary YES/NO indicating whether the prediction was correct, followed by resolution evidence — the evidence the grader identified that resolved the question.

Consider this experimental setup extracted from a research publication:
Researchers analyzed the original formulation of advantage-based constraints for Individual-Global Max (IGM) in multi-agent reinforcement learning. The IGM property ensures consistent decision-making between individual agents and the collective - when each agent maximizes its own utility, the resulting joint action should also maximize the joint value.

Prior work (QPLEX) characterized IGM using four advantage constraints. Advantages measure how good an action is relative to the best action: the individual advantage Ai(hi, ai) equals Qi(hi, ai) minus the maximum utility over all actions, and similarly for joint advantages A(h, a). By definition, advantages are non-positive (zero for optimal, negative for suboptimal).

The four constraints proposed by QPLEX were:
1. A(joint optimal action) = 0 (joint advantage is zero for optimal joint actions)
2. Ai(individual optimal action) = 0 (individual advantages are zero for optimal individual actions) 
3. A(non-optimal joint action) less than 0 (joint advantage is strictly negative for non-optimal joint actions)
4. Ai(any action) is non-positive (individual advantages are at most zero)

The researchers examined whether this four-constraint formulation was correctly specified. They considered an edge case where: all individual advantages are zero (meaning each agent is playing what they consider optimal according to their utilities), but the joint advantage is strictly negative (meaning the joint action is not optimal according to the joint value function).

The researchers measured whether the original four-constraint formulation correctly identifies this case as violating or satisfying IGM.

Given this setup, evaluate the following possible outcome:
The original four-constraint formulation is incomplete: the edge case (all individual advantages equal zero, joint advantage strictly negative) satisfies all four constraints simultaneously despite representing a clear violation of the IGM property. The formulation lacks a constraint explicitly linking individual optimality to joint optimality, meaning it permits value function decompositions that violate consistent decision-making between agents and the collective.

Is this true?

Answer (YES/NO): YES